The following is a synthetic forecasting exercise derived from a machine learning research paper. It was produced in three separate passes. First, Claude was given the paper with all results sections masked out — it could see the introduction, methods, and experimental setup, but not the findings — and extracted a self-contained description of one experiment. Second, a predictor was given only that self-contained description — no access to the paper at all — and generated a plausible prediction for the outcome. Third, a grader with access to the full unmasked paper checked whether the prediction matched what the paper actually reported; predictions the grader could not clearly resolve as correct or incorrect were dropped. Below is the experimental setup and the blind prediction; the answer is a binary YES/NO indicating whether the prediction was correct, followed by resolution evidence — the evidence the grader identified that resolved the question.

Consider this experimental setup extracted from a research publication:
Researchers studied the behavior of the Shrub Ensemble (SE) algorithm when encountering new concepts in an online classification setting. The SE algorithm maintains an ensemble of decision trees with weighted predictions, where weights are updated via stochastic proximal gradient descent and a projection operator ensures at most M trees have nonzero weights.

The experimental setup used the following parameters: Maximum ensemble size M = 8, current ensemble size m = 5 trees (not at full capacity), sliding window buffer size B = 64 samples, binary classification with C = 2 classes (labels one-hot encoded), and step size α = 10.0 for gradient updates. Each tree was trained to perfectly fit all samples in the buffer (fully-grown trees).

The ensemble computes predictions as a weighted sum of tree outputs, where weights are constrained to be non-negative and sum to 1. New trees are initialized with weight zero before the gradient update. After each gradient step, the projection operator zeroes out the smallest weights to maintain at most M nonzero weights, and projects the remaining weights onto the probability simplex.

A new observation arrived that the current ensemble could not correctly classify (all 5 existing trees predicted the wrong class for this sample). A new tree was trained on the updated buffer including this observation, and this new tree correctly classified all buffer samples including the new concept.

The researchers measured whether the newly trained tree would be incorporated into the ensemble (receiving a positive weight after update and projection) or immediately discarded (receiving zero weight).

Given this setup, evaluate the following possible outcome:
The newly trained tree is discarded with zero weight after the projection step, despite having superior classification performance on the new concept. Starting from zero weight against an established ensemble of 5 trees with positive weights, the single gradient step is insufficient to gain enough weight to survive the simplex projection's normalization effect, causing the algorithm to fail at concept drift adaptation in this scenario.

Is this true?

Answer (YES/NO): NO